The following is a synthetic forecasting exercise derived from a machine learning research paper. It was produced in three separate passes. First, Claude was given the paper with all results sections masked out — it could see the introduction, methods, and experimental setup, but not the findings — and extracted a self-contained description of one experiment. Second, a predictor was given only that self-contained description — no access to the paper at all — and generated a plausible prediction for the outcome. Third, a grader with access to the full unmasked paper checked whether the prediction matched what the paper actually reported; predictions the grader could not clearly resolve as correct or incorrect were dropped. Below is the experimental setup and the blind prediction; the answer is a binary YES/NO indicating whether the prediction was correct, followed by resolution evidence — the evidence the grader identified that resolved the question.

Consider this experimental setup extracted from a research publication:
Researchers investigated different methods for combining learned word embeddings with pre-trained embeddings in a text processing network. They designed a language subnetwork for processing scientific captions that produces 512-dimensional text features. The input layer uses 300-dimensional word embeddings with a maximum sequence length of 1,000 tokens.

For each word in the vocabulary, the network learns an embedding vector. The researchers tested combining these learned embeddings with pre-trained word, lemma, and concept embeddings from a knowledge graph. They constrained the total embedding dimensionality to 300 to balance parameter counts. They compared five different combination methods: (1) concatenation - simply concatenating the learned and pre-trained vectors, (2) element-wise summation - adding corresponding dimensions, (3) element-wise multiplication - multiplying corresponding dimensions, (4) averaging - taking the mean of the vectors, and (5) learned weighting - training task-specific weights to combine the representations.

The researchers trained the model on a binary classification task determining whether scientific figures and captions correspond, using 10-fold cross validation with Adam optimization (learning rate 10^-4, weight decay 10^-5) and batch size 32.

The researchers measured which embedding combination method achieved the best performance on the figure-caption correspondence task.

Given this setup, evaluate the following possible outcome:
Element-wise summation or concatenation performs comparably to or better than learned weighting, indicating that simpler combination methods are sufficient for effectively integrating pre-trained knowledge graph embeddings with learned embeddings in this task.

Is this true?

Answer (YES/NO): YES